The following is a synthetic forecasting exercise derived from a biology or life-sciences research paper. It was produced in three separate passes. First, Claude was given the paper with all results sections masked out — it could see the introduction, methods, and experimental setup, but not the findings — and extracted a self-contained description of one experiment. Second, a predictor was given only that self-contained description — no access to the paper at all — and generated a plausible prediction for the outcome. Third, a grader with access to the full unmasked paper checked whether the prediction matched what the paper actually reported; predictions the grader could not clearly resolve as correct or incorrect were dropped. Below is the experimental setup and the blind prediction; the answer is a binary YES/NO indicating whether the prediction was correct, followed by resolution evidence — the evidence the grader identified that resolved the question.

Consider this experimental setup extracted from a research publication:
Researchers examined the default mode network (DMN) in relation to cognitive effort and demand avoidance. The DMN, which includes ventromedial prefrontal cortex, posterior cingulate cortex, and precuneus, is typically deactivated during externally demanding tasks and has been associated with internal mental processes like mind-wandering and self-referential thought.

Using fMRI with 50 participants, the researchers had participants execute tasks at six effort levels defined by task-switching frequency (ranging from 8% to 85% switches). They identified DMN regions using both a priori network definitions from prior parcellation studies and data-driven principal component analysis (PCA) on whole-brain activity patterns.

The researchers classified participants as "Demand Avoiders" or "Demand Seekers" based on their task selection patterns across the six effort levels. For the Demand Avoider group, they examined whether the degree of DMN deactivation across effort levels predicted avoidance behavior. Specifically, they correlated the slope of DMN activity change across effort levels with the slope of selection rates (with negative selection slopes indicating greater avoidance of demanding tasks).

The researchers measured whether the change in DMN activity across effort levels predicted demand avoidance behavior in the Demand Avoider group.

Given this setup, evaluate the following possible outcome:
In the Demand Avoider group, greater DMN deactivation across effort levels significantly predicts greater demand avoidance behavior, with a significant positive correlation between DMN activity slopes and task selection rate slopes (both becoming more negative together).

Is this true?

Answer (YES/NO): NO